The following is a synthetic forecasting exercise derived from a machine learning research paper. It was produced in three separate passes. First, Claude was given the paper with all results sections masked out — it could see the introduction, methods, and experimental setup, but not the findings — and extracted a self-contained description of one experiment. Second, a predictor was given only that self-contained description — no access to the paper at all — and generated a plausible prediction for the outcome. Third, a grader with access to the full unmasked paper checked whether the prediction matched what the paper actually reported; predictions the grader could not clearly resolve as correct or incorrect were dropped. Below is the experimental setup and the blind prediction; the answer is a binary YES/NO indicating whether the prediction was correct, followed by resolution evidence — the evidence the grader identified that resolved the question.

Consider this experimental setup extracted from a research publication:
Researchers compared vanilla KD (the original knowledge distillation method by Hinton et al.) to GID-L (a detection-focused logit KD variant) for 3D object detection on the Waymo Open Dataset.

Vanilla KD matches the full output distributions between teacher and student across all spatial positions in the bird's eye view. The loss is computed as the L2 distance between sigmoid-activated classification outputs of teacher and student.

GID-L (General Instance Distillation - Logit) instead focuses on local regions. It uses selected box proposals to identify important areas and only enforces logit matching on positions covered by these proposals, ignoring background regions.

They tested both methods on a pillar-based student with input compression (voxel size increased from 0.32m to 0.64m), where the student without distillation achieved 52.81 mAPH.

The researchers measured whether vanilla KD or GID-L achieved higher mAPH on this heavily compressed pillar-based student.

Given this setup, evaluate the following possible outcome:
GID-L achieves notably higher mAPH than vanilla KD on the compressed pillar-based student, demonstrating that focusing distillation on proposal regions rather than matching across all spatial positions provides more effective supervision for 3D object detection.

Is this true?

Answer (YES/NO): NO